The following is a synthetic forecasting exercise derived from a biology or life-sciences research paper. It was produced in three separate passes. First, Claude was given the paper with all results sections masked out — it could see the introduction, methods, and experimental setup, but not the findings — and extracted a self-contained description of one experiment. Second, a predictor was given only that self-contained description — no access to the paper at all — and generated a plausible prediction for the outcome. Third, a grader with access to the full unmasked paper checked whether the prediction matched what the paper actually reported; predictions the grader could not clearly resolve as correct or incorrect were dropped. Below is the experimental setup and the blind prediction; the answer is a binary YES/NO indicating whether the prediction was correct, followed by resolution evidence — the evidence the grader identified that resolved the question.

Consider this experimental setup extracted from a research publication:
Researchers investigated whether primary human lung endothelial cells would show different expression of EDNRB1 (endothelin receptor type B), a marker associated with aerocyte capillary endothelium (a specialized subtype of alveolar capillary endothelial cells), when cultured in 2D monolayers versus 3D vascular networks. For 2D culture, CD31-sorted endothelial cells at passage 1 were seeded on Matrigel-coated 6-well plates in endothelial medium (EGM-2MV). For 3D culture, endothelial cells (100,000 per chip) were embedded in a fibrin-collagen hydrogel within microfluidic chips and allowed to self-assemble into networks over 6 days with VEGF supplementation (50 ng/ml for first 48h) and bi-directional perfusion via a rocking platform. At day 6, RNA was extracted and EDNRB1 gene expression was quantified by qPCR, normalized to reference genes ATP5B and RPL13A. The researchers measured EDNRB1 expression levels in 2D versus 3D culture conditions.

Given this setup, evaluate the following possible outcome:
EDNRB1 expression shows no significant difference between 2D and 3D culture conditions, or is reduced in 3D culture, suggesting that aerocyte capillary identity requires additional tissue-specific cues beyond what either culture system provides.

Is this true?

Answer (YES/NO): YES